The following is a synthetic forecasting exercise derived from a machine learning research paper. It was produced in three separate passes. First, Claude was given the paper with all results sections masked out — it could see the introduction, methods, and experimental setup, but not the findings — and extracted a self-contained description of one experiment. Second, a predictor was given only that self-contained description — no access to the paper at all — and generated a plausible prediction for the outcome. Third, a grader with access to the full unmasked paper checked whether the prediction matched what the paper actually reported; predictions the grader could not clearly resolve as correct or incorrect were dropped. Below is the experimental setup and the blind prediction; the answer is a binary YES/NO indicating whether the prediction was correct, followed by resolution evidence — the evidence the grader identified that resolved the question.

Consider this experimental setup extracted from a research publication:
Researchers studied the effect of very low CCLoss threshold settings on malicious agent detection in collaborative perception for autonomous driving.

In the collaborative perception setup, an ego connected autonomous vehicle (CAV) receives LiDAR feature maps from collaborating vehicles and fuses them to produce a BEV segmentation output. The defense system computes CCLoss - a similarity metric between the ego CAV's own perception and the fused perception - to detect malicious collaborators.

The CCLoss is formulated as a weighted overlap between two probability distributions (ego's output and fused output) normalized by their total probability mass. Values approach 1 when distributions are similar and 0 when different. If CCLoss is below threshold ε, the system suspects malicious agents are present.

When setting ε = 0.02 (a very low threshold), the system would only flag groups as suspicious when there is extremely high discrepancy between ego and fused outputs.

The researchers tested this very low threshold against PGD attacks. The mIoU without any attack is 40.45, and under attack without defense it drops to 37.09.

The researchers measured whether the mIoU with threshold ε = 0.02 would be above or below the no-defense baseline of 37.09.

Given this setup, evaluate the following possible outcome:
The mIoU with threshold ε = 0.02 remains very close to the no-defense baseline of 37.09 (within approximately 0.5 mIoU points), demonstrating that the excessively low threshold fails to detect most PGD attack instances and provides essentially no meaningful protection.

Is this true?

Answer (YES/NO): NO